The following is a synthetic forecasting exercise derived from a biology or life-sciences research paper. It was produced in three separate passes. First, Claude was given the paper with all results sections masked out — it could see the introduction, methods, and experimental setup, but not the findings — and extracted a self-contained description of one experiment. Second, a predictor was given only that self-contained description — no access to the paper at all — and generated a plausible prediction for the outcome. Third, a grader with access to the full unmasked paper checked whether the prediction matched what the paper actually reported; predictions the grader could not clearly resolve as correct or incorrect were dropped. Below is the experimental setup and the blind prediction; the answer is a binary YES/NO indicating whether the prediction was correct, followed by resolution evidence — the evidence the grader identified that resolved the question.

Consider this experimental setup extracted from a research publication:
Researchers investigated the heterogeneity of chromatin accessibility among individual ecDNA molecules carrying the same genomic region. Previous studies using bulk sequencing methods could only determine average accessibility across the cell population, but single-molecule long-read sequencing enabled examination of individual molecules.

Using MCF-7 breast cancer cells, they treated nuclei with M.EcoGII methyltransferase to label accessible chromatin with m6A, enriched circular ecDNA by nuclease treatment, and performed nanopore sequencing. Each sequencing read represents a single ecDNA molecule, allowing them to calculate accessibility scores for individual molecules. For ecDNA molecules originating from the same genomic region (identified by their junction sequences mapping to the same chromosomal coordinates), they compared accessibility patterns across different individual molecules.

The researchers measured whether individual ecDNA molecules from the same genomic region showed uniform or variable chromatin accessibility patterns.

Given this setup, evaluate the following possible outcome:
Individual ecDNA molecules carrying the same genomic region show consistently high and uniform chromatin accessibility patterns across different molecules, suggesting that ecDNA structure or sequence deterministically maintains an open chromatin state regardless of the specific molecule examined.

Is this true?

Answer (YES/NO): NO